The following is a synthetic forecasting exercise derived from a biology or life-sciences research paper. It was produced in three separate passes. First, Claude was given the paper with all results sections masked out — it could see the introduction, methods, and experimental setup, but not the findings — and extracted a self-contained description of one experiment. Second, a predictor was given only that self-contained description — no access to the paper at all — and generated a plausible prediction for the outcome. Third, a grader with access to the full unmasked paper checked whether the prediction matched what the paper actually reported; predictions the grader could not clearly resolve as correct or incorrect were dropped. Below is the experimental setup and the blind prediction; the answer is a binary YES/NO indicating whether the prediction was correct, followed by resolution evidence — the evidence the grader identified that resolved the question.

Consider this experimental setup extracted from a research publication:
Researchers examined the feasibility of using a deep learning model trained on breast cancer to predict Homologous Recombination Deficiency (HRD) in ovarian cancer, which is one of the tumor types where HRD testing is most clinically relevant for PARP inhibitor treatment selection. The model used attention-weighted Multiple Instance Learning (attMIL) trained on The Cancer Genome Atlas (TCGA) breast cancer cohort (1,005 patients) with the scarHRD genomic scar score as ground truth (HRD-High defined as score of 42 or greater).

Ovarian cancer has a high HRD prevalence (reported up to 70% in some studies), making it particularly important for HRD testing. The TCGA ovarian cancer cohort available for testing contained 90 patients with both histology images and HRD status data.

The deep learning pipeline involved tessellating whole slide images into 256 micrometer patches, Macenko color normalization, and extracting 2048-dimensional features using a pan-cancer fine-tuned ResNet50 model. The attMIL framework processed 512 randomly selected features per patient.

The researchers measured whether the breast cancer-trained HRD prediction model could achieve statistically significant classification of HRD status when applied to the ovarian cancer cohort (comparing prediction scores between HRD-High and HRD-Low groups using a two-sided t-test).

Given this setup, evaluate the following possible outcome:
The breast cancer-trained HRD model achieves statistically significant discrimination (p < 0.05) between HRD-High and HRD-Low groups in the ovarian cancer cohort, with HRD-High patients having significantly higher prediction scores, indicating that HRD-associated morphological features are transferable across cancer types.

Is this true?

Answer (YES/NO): NO